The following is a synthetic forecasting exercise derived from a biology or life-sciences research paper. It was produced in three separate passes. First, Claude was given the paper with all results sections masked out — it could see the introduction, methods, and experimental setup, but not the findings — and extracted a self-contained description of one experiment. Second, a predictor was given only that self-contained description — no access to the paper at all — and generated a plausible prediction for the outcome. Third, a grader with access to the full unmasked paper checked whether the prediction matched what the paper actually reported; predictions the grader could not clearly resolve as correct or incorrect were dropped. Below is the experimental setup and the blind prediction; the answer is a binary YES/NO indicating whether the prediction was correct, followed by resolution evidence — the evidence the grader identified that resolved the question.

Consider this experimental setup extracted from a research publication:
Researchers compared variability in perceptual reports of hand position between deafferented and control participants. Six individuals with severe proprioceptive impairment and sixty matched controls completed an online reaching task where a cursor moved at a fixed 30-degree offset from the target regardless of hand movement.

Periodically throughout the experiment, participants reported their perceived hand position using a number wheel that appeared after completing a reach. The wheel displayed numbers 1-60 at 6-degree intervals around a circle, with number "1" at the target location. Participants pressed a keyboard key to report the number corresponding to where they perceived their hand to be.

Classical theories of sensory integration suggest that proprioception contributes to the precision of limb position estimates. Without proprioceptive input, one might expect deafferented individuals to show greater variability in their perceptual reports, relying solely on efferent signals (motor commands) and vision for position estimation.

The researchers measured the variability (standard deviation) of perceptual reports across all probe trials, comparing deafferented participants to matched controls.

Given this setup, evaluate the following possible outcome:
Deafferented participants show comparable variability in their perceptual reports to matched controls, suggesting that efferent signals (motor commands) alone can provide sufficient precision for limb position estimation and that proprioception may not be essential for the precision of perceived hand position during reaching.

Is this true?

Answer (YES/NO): YES